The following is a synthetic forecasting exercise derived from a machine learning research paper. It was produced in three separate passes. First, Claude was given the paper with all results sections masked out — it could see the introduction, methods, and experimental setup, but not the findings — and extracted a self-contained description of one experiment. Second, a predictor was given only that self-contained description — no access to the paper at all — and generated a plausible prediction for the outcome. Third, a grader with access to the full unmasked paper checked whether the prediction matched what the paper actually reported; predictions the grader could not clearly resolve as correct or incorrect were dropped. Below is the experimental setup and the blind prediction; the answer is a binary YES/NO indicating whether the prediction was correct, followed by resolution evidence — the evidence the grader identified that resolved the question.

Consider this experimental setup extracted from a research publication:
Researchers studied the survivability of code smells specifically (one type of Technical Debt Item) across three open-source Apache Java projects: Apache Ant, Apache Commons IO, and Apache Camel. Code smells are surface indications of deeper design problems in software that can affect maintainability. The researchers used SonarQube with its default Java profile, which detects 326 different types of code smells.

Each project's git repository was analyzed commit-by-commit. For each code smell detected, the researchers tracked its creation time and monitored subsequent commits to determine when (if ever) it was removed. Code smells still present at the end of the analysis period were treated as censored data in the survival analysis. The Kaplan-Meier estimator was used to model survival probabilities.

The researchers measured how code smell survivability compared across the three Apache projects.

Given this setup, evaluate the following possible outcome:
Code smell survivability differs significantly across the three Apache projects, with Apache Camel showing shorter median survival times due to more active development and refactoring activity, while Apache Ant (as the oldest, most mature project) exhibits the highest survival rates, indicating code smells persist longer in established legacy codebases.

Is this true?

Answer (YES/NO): NO